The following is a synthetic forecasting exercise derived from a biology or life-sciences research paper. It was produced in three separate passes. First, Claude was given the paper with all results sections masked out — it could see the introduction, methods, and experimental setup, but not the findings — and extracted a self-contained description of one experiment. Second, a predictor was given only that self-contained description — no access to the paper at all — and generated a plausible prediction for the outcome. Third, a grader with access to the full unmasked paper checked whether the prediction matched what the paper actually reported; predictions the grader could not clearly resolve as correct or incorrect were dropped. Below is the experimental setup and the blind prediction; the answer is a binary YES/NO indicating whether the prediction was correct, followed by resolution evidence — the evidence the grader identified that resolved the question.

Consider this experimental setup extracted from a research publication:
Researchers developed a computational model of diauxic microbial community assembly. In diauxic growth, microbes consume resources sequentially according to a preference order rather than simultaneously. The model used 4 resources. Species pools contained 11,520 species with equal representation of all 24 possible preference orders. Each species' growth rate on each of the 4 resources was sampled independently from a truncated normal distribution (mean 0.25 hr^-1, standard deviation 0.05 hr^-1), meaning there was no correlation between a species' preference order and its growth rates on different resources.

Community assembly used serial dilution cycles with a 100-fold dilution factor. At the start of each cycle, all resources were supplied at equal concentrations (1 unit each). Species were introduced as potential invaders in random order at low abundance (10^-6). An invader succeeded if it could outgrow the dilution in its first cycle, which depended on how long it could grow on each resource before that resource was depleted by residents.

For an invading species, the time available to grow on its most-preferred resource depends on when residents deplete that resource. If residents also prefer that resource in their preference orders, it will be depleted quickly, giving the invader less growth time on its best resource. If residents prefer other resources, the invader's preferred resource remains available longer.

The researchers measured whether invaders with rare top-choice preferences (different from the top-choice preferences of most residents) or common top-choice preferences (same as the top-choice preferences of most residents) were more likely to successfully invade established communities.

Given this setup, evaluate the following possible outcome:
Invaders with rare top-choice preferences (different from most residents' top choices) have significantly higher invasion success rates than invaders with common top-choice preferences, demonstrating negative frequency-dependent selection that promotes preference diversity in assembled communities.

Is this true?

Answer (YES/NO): YES